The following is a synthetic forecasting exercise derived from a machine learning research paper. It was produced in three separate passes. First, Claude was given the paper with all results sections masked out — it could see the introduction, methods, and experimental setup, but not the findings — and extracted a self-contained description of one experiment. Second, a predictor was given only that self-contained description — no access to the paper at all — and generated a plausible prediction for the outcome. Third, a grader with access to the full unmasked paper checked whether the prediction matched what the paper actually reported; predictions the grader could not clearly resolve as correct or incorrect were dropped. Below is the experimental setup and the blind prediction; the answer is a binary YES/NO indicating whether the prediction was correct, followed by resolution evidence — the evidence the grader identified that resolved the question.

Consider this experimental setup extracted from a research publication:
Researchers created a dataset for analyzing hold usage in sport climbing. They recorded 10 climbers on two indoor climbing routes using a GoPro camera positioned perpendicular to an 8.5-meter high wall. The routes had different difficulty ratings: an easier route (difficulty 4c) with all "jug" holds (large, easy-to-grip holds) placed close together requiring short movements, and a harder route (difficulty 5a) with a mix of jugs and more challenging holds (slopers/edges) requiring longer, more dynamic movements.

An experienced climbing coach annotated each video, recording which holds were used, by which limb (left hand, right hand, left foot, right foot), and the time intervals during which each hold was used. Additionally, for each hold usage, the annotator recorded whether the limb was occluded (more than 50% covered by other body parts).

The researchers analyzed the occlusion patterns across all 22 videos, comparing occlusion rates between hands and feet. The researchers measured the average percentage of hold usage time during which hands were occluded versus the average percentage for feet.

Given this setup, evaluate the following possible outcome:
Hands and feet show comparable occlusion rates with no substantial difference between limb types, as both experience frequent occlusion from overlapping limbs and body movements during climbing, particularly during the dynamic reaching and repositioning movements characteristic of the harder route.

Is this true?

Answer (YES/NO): NO